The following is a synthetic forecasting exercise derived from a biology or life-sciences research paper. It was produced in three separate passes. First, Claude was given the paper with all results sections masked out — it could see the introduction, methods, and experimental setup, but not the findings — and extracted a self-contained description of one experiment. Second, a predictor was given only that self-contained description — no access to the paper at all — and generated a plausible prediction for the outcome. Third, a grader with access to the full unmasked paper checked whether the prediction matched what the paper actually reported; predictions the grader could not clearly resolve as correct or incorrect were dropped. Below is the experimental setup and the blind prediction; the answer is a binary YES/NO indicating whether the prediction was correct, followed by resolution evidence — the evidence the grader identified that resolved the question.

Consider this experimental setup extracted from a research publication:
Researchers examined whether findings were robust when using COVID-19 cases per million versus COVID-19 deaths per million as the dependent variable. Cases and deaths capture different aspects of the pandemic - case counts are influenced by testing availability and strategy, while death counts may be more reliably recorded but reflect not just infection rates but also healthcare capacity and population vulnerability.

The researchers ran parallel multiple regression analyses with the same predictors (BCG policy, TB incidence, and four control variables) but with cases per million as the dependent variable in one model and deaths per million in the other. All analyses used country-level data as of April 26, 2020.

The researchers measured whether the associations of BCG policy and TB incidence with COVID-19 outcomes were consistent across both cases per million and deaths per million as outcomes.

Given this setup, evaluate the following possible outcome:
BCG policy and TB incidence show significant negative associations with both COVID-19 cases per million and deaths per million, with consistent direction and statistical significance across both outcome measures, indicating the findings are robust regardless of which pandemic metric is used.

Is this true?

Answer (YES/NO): NO